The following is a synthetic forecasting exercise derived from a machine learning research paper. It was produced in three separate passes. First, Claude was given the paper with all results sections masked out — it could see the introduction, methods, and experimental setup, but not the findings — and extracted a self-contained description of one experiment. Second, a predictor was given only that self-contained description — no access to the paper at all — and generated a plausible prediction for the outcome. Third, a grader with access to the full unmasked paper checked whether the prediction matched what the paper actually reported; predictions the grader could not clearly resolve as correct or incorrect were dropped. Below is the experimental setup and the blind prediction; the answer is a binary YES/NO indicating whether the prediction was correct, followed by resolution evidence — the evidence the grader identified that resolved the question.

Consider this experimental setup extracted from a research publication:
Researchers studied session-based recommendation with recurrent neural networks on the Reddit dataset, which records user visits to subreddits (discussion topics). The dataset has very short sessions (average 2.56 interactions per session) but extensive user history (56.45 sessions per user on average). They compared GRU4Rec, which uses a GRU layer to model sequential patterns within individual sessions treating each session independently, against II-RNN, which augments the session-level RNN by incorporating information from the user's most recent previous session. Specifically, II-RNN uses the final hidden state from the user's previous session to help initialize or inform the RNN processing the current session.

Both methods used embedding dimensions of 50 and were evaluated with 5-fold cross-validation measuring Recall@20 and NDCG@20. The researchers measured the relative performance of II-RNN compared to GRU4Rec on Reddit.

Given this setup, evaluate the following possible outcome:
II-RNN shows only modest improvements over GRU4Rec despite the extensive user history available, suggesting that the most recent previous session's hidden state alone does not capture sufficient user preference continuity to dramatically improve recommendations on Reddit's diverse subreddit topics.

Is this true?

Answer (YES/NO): NO